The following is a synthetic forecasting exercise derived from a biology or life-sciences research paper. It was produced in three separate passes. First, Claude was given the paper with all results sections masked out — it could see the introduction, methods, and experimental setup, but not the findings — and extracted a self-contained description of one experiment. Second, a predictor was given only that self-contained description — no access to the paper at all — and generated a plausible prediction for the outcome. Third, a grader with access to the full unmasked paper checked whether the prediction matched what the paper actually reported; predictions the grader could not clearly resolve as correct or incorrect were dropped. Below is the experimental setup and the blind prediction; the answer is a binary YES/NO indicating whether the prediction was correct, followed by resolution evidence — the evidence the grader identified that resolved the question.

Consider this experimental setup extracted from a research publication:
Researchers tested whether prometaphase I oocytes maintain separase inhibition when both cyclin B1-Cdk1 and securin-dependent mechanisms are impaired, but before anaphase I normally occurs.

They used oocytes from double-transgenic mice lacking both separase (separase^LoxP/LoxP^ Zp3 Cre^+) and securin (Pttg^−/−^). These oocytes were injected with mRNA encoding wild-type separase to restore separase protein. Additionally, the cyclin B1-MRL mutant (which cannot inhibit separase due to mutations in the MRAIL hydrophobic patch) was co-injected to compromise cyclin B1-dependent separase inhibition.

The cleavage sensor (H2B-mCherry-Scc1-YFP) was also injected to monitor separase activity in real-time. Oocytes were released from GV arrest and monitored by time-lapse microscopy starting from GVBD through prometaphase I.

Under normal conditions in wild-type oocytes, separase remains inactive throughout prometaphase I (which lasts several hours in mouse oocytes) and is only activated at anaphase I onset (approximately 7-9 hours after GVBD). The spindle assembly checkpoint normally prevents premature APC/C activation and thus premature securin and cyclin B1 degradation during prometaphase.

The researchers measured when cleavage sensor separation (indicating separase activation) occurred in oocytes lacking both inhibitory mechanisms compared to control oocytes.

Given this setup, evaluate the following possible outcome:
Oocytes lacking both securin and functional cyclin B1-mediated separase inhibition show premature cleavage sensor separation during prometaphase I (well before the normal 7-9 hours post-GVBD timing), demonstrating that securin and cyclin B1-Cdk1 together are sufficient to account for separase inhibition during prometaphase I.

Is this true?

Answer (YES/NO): YES